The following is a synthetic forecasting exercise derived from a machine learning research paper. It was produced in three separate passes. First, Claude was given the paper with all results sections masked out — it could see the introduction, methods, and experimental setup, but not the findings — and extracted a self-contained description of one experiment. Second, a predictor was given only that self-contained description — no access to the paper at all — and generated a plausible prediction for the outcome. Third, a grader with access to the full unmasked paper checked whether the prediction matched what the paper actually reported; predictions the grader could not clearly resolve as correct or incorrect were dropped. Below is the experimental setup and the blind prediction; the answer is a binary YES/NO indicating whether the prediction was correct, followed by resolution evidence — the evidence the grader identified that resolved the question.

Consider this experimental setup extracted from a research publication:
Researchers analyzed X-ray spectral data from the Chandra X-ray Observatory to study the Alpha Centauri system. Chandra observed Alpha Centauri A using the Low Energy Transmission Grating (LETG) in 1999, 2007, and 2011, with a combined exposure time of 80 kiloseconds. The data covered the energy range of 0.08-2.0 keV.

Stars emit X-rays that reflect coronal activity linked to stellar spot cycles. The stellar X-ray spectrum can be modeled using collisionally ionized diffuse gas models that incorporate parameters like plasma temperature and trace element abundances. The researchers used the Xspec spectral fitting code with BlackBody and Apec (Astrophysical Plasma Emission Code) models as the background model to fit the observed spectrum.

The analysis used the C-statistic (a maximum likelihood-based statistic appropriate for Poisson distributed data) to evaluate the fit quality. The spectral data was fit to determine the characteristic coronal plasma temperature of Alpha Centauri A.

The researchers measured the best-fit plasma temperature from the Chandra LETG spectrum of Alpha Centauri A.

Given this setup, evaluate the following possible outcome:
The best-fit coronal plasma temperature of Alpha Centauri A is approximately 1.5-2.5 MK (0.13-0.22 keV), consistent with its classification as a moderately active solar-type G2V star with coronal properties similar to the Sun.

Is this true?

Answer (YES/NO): YES